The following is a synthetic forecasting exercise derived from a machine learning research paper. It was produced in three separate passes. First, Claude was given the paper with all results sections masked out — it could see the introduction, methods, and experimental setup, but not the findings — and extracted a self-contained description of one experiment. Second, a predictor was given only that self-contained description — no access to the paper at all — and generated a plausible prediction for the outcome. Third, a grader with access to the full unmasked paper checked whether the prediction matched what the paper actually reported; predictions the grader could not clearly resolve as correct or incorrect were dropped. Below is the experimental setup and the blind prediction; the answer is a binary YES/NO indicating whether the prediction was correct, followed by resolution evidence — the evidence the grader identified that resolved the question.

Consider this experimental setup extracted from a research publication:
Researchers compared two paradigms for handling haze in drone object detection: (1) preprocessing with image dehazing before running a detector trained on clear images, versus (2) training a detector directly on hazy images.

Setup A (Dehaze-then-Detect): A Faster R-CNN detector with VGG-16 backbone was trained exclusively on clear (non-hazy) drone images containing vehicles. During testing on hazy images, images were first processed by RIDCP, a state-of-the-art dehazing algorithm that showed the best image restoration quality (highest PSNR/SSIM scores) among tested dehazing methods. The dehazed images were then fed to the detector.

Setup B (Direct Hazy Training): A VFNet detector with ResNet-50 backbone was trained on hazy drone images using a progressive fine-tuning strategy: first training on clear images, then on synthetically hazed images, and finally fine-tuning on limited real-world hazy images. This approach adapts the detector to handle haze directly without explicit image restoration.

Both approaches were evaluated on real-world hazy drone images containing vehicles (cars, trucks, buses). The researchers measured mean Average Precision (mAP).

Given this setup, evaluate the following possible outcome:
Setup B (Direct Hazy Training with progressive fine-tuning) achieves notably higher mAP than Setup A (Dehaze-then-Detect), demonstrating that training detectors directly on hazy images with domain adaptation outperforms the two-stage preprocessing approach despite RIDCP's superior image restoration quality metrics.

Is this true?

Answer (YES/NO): YES